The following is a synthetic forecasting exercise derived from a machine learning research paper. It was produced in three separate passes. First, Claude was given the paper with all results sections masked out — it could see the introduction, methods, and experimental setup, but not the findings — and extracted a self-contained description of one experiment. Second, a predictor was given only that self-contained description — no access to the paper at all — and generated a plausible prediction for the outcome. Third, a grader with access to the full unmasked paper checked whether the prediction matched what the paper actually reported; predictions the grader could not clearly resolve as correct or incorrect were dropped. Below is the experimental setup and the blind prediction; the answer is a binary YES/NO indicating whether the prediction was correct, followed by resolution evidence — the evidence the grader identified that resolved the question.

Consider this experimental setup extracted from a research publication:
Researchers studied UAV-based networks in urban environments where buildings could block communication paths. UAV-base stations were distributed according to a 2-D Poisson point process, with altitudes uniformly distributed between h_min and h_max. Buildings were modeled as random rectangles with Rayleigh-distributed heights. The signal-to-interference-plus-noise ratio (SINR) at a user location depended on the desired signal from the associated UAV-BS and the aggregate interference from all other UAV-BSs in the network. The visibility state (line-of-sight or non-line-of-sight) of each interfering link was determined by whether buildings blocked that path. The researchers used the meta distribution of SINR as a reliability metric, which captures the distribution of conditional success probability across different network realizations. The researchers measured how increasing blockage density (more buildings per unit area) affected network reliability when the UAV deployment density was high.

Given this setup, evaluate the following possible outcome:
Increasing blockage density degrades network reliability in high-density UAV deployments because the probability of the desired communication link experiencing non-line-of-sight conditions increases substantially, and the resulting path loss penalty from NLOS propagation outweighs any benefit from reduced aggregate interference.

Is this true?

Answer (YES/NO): NO